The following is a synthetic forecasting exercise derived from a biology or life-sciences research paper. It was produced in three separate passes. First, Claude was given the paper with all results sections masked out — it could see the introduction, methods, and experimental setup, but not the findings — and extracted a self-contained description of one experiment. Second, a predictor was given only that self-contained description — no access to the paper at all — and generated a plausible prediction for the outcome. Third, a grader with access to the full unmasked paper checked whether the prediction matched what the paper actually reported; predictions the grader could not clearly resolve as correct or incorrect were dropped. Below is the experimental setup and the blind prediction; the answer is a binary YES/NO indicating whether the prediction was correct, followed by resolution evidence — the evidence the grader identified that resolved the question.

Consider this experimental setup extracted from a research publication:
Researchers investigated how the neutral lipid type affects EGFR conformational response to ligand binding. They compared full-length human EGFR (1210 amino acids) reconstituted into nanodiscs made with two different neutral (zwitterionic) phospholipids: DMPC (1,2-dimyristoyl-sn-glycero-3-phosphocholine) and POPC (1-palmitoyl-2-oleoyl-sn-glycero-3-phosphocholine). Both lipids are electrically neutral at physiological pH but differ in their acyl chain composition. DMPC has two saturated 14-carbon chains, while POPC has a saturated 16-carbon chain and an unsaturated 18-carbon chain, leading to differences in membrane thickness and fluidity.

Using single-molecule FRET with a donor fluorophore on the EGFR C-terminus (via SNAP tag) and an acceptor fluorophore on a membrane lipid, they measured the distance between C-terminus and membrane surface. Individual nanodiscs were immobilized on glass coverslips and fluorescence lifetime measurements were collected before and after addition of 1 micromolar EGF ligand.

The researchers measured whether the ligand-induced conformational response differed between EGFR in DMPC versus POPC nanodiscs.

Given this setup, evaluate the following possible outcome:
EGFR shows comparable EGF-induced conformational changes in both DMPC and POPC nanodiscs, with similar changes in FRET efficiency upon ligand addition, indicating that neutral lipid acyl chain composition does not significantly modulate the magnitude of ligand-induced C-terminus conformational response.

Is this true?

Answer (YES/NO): NO